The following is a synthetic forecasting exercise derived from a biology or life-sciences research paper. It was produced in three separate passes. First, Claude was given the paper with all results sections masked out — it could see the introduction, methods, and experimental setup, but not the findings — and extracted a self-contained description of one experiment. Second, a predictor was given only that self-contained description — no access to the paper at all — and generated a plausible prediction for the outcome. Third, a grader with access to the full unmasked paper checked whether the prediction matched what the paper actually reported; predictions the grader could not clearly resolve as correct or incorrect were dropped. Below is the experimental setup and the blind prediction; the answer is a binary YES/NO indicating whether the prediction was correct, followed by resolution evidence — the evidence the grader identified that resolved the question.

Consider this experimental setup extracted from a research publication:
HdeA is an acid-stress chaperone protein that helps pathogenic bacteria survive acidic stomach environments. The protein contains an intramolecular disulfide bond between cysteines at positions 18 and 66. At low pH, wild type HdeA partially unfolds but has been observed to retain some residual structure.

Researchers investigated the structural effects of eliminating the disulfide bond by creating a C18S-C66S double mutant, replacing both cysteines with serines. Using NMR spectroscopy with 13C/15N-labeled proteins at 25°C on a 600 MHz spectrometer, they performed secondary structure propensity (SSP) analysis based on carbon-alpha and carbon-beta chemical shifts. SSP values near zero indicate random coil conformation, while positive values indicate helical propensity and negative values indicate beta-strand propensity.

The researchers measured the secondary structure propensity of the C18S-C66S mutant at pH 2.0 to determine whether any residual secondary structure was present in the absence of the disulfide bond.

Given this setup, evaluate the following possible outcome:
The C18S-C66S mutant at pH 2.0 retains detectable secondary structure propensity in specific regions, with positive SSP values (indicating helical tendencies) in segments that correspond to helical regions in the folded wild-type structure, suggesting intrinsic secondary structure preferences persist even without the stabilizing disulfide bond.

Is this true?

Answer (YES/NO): YES